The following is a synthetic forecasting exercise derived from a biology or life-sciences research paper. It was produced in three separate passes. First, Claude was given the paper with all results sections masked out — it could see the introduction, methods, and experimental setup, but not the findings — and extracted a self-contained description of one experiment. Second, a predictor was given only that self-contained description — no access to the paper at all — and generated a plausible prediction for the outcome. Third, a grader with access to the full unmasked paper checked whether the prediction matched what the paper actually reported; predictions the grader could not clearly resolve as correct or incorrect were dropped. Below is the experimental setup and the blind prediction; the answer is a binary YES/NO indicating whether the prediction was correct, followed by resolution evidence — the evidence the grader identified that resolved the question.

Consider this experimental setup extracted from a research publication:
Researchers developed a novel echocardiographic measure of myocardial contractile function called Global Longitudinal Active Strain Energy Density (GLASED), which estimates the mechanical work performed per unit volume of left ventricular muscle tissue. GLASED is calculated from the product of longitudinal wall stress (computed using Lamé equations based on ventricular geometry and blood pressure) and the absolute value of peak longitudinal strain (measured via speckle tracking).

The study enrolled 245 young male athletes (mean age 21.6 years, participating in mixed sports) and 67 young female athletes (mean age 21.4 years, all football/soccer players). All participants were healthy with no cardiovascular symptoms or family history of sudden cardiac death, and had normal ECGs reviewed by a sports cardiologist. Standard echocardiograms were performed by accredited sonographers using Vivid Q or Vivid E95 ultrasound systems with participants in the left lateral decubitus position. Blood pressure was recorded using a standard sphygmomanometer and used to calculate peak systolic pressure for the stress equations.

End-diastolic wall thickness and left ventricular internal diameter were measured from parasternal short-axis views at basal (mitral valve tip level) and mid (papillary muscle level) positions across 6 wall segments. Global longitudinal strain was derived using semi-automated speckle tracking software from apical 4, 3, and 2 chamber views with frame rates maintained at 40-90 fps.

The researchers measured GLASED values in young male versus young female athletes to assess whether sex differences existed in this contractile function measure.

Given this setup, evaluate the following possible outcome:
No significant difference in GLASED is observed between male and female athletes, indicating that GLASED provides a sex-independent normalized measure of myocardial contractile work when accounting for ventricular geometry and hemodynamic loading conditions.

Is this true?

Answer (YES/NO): NO